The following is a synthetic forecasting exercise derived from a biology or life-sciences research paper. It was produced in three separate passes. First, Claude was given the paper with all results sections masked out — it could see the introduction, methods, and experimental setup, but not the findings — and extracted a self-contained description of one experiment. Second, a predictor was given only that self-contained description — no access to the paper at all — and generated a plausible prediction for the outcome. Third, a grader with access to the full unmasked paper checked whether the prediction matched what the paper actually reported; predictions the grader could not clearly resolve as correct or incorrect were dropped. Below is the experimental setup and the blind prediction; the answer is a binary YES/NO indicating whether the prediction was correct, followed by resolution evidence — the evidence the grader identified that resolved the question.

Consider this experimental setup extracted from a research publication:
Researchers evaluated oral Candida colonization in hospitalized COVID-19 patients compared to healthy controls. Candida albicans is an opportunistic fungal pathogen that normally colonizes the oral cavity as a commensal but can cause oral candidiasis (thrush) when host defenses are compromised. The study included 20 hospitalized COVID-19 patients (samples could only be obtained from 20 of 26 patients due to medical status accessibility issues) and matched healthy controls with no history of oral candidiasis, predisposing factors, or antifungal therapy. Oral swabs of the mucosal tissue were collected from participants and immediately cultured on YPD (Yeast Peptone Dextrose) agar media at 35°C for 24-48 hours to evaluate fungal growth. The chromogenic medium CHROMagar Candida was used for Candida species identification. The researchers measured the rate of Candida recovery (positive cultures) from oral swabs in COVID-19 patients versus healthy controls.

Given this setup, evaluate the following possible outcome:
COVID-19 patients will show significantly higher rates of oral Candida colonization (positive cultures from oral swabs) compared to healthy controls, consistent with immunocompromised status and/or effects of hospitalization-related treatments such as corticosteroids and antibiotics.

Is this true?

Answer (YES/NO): YES